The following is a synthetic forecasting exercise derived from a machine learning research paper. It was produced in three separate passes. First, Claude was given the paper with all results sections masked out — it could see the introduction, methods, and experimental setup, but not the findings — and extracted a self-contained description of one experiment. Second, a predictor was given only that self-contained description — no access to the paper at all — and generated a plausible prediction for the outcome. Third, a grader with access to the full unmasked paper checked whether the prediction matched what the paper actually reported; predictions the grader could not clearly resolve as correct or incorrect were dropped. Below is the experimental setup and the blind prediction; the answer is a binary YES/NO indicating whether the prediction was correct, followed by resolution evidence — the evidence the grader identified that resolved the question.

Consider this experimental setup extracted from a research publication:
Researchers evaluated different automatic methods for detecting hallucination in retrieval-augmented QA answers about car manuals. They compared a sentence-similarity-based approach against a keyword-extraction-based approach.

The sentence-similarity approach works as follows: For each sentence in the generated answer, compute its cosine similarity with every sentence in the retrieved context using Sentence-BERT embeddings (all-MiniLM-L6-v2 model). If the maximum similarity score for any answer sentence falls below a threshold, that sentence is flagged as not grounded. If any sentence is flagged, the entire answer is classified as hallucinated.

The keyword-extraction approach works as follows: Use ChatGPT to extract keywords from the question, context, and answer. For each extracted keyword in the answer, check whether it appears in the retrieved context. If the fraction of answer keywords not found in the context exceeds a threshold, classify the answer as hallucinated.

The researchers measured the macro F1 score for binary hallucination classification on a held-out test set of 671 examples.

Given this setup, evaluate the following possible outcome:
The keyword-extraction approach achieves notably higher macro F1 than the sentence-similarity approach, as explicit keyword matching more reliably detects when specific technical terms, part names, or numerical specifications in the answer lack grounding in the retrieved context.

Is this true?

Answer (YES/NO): NO